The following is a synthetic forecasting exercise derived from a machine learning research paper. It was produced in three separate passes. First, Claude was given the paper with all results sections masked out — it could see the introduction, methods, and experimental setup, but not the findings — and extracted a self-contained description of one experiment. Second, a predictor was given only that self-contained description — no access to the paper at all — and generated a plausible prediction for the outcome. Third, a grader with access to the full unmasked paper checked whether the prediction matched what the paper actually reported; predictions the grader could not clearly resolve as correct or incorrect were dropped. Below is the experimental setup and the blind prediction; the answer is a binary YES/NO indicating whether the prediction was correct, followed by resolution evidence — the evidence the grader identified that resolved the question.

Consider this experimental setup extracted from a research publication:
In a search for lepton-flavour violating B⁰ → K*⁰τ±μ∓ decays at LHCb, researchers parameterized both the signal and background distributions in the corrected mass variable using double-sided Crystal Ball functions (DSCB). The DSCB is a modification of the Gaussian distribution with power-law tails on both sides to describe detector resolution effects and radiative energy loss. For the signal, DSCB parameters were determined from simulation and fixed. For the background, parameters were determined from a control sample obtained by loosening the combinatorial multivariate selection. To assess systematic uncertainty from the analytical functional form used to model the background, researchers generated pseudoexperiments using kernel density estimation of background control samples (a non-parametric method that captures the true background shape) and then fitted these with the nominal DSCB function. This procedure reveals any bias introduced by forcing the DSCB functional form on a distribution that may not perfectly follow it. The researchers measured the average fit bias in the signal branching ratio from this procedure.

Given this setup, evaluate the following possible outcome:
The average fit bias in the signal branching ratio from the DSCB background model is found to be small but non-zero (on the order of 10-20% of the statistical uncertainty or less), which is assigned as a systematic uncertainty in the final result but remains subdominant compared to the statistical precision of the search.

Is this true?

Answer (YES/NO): YES